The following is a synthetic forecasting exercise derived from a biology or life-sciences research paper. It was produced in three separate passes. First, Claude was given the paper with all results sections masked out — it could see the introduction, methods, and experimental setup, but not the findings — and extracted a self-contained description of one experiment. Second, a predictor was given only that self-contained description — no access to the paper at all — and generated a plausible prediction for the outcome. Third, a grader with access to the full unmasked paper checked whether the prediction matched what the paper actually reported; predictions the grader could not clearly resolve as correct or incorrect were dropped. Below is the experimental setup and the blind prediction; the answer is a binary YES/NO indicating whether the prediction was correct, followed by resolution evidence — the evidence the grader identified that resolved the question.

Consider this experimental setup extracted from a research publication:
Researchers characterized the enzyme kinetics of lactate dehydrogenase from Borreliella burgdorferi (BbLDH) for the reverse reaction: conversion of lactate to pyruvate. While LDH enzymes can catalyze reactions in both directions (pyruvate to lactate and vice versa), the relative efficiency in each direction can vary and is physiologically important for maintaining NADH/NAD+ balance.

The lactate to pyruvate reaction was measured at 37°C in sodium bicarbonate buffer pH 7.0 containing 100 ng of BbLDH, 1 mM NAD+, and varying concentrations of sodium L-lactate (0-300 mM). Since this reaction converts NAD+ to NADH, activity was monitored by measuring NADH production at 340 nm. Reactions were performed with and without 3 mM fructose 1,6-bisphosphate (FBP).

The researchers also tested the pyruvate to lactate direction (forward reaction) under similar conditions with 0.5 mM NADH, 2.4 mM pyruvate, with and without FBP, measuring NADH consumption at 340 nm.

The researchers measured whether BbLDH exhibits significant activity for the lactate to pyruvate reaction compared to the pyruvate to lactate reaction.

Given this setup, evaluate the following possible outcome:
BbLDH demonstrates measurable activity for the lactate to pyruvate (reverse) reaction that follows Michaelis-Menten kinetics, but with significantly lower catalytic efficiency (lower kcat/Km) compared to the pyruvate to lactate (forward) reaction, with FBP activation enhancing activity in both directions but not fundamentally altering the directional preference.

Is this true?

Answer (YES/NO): NO